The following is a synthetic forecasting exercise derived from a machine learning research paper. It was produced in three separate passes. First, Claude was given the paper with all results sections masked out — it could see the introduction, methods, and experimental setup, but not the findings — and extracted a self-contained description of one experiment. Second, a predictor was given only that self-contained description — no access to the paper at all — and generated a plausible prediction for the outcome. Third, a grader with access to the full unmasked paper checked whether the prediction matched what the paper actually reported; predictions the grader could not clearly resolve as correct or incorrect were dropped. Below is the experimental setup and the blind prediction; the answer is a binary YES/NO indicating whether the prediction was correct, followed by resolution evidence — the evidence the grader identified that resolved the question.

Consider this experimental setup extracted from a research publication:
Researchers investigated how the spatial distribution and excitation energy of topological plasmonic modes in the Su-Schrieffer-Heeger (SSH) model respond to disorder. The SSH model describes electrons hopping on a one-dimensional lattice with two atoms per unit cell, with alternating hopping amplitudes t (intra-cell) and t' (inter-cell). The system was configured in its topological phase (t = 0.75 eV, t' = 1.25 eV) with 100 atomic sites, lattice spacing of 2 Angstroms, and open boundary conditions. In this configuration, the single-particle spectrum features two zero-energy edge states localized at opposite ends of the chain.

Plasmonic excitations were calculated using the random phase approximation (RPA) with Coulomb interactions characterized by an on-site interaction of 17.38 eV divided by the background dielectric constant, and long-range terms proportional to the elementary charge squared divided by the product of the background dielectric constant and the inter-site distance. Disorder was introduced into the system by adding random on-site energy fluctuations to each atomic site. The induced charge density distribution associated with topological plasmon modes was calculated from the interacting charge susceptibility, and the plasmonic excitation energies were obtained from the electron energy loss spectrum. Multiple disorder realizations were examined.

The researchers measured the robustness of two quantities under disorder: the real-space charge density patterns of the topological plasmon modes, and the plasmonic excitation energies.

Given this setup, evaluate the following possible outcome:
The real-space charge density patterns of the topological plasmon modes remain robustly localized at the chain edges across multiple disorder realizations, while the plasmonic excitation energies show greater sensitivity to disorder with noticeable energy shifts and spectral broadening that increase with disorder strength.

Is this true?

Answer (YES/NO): NO